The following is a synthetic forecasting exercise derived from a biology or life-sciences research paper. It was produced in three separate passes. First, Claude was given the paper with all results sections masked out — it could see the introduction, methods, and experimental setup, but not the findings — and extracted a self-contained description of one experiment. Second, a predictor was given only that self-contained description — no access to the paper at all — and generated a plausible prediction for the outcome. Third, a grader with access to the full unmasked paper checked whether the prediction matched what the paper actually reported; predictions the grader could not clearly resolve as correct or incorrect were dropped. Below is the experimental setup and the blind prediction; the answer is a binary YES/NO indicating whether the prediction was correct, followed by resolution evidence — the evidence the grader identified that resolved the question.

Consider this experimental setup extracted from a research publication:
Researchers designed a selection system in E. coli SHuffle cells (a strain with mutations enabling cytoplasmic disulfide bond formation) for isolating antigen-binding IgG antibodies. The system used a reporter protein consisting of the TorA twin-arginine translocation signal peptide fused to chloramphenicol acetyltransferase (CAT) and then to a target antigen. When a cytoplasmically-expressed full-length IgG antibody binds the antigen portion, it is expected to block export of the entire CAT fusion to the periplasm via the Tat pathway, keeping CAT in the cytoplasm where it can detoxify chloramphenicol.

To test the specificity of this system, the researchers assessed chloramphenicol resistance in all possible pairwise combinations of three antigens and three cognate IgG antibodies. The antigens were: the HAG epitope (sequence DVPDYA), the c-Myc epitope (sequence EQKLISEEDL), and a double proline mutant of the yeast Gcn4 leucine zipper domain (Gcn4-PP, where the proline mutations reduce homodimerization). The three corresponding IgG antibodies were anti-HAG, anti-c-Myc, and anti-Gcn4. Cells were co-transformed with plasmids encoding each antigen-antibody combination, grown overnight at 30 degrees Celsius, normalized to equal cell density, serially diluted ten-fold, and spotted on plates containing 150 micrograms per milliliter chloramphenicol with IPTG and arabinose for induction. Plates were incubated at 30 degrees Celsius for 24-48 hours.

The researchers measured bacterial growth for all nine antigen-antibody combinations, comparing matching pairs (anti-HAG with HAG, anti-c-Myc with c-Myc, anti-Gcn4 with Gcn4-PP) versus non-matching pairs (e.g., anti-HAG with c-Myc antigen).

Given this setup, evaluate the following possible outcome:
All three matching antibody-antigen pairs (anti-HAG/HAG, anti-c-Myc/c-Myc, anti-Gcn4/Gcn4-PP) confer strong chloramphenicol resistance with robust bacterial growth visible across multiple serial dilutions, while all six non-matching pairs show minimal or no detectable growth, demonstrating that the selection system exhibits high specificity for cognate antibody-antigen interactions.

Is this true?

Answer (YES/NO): YES